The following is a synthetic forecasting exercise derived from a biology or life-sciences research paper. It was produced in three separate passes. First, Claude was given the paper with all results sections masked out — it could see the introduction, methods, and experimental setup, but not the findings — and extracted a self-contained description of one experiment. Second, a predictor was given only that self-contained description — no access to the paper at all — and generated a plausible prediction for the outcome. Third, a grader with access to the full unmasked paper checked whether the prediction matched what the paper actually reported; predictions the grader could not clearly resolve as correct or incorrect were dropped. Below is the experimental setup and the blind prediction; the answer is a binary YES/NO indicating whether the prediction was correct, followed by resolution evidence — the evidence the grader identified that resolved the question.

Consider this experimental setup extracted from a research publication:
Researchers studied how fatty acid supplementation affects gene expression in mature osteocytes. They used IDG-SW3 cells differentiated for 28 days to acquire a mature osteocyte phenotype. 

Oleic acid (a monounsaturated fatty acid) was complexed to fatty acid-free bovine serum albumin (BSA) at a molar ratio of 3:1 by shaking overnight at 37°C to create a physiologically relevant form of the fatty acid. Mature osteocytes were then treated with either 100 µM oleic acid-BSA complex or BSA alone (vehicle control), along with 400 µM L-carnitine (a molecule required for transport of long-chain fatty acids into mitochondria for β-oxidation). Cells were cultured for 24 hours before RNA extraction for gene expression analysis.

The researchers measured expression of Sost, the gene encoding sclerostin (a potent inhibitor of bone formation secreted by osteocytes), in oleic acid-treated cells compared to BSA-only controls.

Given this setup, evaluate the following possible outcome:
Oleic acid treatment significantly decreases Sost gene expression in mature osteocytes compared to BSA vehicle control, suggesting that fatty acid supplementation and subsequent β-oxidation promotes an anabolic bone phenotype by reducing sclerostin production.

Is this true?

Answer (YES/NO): YES